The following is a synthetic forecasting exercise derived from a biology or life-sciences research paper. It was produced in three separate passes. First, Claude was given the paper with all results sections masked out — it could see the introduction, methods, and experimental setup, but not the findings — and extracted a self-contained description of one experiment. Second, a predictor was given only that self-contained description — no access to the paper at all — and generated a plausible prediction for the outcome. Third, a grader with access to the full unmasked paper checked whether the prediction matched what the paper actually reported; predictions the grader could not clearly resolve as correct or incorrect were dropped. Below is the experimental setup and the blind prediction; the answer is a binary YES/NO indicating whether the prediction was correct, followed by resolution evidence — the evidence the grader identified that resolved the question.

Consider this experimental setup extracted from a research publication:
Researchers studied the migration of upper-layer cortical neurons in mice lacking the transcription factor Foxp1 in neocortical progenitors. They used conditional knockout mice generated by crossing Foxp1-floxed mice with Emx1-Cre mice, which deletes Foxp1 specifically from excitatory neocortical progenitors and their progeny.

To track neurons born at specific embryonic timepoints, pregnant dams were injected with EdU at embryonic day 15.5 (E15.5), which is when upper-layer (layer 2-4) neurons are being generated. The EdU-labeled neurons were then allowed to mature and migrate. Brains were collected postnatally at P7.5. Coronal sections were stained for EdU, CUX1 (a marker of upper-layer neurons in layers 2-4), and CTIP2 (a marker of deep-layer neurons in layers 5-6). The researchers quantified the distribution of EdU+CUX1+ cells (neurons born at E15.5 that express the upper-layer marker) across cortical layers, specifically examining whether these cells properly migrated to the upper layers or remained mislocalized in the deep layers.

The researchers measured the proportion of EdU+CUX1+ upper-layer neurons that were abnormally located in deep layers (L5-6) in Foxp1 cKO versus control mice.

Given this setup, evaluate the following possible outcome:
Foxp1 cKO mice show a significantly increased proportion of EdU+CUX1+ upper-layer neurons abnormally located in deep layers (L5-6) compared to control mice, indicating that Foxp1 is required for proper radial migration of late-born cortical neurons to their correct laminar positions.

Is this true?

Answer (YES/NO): YES